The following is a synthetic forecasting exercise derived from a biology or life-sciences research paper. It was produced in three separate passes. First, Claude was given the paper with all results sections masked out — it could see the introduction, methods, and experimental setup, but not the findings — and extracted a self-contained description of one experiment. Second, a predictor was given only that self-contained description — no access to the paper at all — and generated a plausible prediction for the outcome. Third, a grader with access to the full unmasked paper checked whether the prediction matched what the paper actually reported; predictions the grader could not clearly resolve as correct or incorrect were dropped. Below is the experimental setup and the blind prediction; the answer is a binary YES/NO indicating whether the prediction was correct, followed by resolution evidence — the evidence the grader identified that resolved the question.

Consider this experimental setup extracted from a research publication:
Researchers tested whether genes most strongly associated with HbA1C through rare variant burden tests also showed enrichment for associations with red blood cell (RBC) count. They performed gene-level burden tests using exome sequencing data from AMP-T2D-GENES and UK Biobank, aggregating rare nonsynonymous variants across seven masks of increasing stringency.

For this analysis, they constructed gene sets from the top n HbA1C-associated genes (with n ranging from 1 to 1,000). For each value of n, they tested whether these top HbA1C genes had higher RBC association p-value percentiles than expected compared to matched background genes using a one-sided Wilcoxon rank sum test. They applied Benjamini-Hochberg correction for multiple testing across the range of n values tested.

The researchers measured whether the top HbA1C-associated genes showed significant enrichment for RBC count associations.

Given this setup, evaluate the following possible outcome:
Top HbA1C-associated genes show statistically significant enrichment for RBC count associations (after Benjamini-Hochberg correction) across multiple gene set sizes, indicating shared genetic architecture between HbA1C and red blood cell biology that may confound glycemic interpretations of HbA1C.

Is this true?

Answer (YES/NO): NO